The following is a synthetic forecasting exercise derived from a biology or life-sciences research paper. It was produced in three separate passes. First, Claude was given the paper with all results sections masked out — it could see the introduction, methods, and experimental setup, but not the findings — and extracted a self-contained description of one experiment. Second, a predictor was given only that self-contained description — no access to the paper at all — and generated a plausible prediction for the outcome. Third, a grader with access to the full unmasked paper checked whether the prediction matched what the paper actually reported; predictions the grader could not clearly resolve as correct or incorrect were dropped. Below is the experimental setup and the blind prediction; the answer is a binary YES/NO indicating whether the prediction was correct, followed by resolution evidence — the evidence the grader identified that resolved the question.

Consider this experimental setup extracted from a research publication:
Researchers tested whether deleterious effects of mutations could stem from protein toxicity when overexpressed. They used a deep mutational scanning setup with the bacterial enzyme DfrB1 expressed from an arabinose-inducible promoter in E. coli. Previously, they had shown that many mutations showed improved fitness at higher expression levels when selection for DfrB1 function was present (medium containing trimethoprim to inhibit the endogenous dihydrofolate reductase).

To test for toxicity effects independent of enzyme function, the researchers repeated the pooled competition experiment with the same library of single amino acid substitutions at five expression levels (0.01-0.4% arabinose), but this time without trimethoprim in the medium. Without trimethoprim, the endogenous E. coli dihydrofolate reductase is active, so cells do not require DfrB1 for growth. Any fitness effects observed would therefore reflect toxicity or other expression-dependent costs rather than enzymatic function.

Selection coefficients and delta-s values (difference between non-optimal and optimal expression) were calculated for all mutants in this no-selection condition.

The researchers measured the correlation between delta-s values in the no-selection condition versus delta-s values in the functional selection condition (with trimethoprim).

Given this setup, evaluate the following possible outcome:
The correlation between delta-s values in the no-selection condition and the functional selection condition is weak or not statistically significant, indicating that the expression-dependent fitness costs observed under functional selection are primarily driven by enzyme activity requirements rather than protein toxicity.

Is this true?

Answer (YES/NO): YES